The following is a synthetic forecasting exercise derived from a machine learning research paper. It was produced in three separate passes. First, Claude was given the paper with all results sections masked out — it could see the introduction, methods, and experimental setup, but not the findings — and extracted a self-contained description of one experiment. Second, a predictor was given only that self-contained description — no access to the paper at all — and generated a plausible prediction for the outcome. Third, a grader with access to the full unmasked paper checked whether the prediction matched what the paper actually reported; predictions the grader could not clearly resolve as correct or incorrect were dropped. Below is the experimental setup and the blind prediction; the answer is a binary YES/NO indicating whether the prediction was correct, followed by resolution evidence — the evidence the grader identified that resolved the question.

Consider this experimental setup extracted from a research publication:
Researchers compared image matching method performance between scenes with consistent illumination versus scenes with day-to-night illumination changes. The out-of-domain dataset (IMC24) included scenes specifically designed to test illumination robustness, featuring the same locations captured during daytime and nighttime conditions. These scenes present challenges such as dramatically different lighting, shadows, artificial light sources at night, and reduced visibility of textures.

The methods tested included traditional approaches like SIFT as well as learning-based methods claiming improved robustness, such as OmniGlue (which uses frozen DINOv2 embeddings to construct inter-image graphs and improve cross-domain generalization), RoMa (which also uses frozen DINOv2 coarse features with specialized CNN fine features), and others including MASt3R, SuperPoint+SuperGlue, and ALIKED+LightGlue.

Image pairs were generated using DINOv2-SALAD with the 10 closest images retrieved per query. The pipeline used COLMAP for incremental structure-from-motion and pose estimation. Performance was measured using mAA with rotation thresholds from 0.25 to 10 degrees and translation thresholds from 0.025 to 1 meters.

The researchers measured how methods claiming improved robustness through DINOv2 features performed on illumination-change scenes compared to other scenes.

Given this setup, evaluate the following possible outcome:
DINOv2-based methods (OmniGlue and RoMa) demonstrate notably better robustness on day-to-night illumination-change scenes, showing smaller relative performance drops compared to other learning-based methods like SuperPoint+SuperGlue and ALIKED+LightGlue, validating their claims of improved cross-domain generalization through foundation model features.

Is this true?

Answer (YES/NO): NO